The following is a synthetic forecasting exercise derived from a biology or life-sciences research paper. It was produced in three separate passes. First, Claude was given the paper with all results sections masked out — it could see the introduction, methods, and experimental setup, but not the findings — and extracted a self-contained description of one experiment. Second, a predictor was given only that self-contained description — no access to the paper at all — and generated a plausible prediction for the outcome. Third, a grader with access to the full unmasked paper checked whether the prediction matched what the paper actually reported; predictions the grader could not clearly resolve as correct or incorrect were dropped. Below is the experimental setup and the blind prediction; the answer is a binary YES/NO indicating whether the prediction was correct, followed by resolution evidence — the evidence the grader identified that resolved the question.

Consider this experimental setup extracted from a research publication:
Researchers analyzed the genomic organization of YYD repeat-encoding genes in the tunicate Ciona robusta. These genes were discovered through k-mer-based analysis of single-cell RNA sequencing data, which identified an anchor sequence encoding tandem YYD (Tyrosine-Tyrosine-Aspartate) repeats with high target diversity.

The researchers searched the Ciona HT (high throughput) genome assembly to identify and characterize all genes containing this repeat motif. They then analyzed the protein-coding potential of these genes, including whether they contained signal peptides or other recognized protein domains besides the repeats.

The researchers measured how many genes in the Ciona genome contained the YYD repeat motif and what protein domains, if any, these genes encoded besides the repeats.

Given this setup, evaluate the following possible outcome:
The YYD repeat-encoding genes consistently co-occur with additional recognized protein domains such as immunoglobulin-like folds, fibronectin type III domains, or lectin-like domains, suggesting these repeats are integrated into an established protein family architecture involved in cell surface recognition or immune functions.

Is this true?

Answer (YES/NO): NO